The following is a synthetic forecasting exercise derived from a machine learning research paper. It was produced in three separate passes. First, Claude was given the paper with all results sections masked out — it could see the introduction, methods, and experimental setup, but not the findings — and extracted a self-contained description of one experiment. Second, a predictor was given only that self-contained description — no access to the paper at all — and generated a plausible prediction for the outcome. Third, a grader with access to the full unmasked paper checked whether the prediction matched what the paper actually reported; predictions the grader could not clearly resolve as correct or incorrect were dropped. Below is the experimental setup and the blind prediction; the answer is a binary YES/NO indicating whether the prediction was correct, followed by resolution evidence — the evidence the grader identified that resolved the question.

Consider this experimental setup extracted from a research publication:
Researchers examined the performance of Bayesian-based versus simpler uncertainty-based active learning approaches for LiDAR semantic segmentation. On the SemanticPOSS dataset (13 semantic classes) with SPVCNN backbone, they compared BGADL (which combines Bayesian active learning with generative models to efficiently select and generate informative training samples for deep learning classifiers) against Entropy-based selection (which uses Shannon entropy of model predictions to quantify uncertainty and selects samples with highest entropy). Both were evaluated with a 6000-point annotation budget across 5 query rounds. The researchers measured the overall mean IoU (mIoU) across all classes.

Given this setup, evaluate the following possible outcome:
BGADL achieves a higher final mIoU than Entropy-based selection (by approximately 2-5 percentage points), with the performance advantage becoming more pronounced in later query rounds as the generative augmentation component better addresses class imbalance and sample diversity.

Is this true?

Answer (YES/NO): NO